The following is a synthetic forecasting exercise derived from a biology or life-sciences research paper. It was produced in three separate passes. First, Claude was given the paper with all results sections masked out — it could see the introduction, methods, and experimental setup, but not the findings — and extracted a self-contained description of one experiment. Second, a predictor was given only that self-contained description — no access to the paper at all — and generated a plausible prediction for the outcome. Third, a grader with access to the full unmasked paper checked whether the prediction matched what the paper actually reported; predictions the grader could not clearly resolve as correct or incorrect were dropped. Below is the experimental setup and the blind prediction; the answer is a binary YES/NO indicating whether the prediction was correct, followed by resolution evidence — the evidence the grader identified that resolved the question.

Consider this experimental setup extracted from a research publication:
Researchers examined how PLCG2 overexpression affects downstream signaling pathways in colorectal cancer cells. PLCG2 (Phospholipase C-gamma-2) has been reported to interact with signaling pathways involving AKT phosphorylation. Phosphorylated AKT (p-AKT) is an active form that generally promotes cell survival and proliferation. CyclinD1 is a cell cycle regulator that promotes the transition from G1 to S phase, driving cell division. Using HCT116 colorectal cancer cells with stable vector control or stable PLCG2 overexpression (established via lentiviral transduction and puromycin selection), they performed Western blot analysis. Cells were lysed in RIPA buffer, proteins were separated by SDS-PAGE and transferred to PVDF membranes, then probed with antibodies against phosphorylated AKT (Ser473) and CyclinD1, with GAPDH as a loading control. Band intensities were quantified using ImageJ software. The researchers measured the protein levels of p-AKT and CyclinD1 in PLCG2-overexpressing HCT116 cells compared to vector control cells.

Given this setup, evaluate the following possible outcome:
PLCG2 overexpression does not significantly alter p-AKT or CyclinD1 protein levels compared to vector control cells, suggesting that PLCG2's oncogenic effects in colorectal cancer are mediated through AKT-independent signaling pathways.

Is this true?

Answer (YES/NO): NO